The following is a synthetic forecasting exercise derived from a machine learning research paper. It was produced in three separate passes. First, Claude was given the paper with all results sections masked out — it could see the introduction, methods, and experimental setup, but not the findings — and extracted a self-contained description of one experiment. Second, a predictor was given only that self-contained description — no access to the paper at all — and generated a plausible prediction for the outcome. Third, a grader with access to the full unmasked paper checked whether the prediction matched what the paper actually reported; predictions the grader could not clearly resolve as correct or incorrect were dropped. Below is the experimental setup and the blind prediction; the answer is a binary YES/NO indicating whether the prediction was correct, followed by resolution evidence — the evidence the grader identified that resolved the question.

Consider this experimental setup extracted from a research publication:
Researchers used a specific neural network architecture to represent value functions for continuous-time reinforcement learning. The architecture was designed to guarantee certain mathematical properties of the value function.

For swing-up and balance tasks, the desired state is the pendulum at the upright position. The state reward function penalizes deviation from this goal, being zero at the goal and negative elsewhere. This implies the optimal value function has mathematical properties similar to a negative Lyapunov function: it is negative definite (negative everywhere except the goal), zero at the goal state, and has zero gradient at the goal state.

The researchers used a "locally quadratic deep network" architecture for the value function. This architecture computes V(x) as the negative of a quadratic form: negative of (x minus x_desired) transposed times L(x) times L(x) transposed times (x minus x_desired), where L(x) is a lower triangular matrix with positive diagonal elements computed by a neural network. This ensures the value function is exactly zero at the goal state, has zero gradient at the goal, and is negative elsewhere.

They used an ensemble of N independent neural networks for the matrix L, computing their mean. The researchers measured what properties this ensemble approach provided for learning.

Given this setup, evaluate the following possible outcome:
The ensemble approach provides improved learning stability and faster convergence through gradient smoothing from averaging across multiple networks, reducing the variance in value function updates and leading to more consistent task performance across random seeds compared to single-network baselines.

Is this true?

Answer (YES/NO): NO